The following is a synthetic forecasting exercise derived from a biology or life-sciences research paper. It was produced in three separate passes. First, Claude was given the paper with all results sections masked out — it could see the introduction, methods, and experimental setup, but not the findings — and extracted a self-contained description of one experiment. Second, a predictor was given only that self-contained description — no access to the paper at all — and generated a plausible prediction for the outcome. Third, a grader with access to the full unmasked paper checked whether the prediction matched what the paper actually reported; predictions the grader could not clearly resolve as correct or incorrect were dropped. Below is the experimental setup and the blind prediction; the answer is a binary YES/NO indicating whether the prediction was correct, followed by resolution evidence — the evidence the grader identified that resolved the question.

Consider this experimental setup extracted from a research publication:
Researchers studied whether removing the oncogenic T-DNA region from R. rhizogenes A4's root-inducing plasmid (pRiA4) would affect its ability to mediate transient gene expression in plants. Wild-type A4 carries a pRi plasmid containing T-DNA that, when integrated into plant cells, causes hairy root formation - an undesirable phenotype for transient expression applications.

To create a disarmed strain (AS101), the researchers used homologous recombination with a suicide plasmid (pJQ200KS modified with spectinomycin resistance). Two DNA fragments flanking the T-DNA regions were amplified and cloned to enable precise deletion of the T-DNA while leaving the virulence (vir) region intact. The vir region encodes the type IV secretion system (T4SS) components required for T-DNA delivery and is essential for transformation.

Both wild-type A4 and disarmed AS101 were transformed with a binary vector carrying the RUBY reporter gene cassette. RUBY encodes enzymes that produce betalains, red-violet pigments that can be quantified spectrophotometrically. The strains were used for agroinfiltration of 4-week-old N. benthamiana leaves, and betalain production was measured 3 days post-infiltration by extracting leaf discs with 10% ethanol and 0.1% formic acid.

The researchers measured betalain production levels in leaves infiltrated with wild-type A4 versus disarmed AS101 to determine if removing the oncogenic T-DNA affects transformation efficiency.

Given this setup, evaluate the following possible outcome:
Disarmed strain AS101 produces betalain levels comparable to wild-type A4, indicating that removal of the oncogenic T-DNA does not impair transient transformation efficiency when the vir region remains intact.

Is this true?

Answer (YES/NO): YES